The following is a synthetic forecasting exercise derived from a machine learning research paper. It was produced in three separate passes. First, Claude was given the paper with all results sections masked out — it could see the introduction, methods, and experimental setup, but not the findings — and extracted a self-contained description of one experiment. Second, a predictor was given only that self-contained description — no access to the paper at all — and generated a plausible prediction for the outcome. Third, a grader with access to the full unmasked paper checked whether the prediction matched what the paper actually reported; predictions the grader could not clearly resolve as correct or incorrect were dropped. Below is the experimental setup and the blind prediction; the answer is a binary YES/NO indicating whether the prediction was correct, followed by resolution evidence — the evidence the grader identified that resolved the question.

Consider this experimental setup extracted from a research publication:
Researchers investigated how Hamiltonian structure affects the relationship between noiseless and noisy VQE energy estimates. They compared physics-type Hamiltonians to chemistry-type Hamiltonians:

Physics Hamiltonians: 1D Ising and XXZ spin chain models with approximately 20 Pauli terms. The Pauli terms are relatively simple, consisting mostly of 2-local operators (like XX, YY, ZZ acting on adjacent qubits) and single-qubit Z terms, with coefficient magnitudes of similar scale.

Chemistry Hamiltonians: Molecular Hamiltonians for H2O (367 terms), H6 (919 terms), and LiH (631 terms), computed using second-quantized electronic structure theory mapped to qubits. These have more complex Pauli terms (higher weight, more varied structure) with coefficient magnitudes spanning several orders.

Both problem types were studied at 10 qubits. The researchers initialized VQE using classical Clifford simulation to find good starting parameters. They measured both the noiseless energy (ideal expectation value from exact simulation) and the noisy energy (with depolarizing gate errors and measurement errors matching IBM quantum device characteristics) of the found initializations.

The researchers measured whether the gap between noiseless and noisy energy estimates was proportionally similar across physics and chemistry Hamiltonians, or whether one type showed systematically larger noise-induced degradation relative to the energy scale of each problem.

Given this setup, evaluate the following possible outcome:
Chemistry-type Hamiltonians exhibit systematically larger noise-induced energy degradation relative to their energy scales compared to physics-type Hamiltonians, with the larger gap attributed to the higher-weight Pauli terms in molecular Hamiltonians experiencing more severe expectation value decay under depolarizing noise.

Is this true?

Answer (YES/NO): NO